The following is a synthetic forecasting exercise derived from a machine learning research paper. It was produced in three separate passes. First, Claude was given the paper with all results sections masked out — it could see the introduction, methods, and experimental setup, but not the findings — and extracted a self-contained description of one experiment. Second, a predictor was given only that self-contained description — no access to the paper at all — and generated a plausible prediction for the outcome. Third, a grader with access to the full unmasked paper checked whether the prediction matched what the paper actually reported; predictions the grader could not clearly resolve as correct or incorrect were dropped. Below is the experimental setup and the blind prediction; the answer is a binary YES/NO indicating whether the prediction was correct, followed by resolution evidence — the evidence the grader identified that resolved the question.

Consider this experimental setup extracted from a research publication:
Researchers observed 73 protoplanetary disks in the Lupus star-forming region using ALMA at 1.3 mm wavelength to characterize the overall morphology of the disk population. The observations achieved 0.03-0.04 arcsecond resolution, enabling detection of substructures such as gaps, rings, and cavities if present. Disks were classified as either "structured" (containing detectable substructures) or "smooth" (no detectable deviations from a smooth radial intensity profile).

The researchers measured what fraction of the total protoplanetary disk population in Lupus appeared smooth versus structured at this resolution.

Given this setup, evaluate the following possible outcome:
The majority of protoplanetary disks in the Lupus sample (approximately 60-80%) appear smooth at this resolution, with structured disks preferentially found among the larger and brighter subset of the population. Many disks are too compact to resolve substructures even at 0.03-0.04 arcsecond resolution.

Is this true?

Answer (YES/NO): YES